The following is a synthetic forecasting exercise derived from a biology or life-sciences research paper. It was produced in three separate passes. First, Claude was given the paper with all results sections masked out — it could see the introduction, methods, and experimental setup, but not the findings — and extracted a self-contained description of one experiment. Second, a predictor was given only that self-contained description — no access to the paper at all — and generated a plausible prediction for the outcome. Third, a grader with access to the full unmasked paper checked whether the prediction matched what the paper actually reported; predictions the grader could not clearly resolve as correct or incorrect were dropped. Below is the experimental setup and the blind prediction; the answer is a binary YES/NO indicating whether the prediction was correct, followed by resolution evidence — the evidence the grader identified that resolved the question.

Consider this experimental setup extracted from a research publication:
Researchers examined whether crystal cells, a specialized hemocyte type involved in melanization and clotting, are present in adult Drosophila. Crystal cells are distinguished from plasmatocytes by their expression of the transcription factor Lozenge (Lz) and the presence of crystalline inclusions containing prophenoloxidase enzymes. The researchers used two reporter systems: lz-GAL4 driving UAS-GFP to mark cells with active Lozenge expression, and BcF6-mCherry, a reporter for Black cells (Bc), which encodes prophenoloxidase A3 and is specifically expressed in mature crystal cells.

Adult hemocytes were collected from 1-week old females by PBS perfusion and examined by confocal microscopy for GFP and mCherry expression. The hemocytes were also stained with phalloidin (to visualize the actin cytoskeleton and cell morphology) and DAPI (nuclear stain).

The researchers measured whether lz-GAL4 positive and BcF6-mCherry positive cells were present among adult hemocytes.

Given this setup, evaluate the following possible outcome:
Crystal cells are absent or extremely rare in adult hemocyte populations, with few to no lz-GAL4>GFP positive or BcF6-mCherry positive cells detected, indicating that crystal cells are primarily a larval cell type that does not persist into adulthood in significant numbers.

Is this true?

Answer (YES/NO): NO